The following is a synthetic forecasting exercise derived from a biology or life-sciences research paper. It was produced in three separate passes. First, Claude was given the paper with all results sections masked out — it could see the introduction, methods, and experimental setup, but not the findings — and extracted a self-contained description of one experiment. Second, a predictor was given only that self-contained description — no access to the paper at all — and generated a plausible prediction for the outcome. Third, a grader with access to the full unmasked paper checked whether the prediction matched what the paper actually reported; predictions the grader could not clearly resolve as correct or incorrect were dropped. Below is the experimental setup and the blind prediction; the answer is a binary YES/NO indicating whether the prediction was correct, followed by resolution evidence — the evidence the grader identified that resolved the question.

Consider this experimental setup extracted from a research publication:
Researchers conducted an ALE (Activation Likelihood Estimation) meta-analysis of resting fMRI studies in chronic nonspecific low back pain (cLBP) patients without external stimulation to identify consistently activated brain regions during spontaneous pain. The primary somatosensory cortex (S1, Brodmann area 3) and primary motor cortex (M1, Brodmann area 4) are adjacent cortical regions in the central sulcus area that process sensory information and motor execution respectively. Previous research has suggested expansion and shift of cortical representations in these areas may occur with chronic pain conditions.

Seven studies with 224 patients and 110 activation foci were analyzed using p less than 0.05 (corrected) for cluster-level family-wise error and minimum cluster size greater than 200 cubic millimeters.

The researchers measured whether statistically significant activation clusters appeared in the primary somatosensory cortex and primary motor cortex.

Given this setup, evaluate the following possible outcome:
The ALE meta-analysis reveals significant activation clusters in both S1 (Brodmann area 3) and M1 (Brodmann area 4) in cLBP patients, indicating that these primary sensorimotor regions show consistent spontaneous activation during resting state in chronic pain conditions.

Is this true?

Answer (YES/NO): YES